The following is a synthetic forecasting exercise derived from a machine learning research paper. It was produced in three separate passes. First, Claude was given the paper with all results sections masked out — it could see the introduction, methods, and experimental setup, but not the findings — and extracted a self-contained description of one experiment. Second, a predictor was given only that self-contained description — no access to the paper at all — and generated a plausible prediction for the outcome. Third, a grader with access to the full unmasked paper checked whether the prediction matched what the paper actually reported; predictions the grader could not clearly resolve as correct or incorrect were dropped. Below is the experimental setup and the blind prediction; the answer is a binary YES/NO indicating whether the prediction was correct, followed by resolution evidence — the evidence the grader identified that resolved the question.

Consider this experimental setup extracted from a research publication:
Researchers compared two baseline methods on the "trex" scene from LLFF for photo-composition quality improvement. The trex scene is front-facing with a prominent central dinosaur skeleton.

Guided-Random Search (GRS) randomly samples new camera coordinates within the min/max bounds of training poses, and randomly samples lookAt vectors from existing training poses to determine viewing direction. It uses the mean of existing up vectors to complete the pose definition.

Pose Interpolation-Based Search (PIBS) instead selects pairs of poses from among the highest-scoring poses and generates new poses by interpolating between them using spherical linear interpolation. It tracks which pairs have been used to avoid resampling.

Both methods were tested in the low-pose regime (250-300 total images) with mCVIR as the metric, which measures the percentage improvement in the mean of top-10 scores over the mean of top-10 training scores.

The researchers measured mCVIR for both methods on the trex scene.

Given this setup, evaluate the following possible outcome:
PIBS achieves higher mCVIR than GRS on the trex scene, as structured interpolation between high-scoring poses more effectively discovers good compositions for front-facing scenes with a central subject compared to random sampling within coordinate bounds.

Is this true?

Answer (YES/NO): YES